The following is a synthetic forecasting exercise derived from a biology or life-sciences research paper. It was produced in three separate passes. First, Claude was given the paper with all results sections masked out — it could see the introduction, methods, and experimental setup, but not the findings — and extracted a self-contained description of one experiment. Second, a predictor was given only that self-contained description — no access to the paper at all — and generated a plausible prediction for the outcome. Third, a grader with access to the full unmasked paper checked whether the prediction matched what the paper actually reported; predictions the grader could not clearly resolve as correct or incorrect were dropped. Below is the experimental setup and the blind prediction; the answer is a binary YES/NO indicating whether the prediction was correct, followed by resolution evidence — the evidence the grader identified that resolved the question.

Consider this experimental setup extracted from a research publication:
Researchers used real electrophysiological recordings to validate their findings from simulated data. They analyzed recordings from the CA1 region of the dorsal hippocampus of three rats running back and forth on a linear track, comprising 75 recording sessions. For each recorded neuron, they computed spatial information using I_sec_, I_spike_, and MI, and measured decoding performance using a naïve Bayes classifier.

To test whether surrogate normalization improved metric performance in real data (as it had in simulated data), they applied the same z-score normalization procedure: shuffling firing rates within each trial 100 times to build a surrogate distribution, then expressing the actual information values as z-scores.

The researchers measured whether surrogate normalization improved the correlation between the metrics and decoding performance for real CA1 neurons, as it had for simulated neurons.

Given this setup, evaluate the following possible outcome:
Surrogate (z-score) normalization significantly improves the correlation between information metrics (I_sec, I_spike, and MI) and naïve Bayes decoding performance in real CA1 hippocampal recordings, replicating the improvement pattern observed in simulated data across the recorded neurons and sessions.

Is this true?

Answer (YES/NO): NO